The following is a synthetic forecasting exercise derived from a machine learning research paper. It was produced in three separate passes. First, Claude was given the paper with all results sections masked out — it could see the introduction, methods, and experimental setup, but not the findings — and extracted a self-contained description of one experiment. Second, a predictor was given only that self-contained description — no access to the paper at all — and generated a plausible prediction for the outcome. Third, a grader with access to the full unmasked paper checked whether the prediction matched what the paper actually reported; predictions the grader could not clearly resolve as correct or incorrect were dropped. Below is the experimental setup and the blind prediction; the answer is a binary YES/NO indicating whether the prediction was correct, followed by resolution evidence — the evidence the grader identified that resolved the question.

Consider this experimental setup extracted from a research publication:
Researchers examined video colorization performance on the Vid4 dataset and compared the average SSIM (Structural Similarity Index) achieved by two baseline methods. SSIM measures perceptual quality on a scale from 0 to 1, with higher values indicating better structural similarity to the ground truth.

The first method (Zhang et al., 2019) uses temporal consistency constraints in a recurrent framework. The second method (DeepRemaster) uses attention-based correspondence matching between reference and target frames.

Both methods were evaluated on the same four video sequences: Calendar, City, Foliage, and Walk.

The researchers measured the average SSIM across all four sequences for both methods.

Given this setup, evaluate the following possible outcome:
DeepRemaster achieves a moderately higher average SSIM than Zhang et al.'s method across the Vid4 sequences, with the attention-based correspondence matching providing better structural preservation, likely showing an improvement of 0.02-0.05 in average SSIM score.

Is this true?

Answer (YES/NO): NO